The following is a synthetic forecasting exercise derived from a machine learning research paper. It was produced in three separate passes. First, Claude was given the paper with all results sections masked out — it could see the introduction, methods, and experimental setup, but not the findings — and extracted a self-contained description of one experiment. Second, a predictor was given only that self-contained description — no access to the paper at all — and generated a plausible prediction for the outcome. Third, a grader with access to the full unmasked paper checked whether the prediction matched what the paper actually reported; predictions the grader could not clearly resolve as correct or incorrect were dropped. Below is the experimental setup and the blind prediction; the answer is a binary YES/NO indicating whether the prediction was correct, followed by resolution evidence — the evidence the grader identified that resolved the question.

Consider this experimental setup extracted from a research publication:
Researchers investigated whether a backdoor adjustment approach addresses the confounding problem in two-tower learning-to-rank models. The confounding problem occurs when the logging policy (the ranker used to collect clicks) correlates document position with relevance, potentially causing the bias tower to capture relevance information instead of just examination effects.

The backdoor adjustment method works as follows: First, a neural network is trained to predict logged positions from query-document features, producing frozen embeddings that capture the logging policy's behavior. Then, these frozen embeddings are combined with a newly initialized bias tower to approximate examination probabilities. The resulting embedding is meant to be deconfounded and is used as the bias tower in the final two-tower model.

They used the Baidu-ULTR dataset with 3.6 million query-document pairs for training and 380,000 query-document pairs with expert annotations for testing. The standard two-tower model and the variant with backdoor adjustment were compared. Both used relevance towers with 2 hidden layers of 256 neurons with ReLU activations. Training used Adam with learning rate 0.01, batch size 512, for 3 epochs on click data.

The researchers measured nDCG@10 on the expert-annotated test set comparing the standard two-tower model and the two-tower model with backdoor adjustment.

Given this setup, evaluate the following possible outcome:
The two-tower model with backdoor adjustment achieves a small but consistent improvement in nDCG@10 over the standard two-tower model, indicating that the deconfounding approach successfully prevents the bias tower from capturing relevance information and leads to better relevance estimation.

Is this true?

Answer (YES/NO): NO